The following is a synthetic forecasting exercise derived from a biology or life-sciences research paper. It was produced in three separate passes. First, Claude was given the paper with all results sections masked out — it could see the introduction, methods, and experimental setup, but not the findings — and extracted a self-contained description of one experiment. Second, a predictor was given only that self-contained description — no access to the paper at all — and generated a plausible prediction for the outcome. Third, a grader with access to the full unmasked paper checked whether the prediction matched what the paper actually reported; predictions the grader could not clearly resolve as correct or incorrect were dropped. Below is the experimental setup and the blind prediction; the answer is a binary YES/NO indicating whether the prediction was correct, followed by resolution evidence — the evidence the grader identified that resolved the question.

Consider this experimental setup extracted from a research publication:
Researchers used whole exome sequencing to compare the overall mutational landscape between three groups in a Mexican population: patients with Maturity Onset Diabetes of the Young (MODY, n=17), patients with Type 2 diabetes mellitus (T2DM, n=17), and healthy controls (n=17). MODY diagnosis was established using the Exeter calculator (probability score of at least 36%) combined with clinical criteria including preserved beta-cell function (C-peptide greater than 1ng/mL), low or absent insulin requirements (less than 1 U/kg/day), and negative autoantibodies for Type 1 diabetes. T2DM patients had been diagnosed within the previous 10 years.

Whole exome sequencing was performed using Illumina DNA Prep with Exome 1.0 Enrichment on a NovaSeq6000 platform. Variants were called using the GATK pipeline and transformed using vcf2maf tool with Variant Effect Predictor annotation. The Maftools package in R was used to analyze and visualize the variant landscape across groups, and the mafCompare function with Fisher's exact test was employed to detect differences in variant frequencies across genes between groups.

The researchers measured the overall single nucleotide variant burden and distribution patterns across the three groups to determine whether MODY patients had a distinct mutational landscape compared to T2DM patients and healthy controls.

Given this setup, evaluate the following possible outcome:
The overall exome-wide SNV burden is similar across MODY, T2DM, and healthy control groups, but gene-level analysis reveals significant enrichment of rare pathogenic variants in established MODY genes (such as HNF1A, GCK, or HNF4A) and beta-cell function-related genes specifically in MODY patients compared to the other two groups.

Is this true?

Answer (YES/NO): NO